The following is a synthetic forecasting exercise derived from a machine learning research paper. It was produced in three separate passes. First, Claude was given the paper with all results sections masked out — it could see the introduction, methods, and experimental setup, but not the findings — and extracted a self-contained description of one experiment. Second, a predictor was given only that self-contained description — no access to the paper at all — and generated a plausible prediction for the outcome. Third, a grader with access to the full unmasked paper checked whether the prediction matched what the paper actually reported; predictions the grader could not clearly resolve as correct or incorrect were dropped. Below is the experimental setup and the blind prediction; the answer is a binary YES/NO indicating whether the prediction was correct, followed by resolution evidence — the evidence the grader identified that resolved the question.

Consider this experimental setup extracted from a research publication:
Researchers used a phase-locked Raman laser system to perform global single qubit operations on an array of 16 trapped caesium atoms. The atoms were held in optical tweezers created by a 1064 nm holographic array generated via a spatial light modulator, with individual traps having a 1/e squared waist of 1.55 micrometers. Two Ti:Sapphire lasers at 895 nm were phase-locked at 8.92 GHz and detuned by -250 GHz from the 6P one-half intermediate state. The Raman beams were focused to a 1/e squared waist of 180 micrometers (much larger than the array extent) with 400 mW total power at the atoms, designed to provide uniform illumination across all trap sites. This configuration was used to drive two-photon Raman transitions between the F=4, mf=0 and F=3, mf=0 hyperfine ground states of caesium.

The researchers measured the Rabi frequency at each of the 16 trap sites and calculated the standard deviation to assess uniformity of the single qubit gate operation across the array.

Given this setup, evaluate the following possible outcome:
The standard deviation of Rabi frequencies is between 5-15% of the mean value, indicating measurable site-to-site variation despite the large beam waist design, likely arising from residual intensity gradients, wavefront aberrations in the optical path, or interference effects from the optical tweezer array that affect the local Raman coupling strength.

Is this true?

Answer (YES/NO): NO